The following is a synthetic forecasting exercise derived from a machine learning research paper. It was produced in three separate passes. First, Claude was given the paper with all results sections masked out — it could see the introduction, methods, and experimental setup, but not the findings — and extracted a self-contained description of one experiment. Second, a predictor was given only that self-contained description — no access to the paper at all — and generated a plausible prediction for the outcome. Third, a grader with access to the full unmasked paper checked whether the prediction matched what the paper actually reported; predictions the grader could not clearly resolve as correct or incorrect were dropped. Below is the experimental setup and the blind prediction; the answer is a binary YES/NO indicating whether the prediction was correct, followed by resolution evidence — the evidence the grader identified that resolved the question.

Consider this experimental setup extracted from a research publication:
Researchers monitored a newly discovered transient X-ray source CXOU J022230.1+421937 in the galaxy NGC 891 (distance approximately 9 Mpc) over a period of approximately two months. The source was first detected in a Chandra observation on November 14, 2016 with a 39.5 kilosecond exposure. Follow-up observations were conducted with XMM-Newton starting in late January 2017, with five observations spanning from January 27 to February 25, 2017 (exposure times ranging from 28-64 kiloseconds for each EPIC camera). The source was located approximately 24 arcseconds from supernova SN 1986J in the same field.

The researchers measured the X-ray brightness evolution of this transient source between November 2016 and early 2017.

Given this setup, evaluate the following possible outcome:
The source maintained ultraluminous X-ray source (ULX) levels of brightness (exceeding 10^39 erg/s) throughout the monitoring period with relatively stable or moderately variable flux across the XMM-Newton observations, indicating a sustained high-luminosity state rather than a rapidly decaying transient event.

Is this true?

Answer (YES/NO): NO